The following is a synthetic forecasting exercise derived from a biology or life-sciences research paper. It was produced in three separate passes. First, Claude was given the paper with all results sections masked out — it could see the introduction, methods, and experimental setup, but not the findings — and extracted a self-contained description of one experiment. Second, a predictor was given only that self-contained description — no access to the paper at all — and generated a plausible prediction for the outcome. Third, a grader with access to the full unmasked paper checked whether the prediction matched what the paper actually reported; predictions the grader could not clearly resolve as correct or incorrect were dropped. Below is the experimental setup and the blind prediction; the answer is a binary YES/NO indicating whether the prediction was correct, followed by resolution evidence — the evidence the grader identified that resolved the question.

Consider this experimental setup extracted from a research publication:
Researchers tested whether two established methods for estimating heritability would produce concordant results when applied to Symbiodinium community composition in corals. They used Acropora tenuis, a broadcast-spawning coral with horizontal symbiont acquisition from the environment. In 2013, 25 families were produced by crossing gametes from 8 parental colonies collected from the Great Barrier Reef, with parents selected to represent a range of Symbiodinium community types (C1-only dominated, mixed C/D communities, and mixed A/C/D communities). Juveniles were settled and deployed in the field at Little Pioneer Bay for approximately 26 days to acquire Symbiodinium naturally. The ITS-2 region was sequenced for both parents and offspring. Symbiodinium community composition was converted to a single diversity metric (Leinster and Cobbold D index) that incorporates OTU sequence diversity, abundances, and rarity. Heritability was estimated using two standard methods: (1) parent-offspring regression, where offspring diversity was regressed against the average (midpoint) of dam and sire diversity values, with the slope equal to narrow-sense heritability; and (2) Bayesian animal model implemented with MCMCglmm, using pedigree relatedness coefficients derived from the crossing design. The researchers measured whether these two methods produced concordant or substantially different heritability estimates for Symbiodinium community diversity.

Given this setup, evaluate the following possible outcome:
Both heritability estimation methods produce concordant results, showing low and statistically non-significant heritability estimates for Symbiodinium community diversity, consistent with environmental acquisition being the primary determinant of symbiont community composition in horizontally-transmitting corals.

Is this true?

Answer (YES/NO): NO